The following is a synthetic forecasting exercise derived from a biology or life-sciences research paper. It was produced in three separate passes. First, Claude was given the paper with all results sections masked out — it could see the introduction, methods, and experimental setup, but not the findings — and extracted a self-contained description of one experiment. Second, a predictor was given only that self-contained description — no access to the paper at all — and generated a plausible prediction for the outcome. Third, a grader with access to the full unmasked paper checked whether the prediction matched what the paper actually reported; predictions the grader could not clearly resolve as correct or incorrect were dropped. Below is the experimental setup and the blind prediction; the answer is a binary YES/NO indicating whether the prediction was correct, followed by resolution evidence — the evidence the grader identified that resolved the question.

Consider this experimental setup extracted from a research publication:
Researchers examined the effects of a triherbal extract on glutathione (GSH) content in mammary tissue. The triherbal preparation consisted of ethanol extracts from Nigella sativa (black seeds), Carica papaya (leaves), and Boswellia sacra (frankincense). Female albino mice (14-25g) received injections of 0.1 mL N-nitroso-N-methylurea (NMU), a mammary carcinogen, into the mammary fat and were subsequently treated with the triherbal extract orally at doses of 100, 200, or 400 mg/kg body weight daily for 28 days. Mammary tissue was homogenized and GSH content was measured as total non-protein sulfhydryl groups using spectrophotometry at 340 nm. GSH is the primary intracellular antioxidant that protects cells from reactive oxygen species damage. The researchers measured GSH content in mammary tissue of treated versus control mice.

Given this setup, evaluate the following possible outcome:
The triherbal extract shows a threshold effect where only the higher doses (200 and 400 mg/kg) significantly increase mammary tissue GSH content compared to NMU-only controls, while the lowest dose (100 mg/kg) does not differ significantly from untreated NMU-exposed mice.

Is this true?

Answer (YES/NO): NO